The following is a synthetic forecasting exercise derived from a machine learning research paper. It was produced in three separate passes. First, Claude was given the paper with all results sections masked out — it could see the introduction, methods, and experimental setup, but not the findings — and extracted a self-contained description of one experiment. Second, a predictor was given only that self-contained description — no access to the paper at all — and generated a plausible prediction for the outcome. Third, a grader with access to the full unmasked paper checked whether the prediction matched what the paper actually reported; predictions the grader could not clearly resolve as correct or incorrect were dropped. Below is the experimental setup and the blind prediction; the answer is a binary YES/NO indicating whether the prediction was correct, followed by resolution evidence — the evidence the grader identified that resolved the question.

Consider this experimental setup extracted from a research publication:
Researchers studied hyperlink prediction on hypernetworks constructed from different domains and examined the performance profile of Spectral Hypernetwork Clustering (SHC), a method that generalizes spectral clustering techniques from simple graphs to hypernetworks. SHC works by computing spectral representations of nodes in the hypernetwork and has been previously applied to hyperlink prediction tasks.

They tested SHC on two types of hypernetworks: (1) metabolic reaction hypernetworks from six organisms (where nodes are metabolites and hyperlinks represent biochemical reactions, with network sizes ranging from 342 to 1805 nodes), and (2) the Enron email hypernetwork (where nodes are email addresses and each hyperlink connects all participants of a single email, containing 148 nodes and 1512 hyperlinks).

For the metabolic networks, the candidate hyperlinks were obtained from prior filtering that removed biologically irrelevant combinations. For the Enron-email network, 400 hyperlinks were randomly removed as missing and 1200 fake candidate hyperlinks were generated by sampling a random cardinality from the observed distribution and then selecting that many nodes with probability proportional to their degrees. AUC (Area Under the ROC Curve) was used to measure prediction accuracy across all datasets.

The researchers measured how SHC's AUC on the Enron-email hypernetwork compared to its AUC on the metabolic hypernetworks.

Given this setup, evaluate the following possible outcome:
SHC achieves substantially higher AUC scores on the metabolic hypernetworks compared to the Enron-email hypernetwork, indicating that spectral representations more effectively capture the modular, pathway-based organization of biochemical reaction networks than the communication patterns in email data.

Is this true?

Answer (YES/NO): YES